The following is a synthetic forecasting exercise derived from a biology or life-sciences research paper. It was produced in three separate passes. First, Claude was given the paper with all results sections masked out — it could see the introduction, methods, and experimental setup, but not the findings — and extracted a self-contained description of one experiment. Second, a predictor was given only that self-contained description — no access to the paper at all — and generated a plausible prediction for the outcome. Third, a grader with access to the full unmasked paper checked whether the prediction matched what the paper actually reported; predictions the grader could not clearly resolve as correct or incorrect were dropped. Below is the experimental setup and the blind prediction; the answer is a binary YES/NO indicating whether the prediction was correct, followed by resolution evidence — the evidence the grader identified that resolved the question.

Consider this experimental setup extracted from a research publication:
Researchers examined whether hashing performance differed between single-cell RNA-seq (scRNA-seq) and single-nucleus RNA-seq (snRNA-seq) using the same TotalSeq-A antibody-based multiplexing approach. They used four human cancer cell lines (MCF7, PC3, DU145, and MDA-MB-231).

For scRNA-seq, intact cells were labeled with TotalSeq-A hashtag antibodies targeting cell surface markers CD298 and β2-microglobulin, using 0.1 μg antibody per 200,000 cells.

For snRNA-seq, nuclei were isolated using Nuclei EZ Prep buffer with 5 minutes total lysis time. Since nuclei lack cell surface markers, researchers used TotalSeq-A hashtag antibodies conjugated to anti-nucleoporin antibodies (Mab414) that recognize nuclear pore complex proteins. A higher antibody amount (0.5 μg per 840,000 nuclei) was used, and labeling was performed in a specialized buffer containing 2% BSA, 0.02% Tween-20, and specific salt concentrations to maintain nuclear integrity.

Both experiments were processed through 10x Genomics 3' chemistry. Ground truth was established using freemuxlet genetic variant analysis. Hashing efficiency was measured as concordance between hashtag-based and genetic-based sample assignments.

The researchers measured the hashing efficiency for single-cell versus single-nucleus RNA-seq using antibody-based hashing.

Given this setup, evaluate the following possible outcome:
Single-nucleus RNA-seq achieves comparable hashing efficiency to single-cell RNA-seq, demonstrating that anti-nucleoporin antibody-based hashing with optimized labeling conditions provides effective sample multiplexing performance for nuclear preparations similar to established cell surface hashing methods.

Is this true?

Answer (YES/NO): NO